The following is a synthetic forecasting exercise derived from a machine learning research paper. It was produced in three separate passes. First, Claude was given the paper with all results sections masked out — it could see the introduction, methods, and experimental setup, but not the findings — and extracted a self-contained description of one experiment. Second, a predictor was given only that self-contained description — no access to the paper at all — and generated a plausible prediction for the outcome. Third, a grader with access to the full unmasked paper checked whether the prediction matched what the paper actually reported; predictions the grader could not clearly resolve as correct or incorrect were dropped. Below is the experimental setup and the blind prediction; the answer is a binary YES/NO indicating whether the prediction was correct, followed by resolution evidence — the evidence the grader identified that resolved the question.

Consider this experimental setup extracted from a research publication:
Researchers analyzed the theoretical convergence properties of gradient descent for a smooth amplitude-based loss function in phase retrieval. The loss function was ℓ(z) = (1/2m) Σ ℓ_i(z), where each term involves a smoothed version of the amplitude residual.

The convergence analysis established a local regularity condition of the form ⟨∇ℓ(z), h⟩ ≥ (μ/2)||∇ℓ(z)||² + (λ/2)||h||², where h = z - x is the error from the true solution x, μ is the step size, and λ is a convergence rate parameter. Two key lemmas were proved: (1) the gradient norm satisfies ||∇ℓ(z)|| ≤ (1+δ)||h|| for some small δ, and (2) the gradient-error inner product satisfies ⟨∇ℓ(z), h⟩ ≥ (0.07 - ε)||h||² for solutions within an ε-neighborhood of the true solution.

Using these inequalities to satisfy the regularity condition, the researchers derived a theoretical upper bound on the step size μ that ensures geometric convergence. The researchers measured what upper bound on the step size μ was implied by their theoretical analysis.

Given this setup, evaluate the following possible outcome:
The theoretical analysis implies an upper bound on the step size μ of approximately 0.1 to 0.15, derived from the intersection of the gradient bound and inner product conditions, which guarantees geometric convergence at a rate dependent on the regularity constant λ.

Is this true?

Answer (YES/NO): YES